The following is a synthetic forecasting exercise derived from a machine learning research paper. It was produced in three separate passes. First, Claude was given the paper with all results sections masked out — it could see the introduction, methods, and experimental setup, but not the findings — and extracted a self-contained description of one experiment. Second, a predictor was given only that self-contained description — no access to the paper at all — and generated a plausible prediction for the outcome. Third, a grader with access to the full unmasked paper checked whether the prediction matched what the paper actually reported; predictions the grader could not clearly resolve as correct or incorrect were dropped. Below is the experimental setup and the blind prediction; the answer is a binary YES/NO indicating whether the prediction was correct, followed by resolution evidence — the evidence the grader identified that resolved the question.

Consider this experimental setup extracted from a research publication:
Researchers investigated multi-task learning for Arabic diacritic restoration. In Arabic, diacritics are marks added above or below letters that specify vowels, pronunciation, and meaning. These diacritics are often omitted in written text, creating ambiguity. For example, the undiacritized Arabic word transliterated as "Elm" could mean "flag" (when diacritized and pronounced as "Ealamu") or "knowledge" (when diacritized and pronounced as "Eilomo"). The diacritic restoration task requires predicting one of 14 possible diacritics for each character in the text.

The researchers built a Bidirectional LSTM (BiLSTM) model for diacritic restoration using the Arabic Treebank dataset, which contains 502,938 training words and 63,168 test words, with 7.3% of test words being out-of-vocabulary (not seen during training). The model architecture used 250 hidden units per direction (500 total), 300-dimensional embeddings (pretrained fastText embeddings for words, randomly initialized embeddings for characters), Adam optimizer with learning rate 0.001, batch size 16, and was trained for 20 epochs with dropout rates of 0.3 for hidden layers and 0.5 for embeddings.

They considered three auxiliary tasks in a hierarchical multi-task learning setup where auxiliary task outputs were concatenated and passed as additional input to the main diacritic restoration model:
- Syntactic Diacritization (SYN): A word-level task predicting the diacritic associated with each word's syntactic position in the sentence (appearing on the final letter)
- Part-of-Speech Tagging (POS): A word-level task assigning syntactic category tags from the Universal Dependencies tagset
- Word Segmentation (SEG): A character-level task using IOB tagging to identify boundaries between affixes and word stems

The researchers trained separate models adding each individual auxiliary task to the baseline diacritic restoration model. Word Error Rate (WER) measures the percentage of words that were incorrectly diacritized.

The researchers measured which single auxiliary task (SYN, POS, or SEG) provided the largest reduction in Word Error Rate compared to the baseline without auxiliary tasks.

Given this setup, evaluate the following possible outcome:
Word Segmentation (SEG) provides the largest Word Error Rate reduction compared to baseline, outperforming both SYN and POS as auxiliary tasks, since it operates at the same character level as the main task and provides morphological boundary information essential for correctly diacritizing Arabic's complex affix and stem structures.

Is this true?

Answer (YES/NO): NO